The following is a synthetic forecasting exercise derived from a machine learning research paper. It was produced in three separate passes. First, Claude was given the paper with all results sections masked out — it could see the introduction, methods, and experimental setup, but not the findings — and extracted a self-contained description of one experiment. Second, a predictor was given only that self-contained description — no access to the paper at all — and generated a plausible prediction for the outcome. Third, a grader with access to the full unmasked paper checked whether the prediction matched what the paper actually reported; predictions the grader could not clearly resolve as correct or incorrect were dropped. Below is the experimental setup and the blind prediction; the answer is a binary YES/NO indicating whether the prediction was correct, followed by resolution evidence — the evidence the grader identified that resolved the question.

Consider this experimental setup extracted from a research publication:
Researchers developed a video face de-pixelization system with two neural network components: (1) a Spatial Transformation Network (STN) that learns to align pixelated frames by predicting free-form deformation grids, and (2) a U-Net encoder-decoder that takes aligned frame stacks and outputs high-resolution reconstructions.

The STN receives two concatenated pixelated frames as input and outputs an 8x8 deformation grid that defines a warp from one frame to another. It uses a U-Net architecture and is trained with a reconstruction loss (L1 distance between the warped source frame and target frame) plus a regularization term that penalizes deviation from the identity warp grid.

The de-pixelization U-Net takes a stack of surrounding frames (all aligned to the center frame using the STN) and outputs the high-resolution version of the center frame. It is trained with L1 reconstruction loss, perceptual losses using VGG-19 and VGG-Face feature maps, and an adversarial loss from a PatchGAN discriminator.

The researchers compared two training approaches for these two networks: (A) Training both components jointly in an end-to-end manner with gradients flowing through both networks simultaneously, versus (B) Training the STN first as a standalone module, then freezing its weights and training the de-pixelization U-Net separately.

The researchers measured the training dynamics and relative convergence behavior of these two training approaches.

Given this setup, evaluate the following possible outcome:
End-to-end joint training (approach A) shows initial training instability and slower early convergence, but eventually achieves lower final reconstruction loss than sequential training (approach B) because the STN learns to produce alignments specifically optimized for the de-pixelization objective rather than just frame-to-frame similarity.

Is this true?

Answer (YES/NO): NO